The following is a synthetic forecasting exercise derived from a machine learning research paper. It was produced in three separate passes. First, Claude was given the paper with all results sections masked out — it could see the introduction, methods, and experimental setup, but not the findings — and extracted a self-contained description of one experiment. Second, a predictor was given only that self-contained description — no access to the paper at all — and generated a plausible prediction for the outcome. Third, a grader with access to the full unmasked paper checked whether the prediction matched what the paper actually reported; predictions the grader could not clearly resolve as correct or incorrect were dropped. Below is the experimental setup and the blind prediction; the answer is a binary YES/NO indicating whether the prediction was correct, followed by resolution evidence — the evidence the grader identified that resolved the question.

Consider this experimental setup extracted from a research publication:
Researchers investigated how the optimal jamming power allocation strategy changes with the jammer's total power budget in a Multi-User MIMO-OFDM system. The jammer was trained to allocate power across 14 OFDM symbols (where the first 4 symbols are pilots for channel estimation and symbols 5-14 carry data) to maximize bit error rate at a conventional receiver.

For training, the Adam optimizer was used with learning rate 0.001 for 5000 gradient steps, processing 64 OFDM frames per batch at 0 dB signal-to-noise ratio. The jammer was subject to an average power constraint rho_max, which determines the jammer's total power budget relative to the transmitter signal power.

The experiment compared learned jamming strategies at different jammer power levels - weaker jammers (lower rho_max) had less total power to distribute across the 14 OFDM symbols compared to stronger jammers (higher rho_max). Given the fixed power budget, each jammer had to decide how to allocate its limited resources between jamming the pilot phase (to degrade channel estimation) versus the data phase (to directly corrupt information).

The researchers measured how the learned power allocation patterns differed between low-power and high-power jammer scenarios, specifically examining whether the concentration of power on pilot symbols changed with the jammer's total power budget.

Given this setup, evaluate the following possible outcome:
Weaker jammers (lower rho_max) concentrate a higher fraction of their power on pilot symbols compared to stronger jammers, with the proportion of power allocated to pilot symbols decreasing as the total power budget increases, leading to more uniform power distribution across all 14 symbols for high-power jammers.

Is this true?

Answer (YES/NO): NO